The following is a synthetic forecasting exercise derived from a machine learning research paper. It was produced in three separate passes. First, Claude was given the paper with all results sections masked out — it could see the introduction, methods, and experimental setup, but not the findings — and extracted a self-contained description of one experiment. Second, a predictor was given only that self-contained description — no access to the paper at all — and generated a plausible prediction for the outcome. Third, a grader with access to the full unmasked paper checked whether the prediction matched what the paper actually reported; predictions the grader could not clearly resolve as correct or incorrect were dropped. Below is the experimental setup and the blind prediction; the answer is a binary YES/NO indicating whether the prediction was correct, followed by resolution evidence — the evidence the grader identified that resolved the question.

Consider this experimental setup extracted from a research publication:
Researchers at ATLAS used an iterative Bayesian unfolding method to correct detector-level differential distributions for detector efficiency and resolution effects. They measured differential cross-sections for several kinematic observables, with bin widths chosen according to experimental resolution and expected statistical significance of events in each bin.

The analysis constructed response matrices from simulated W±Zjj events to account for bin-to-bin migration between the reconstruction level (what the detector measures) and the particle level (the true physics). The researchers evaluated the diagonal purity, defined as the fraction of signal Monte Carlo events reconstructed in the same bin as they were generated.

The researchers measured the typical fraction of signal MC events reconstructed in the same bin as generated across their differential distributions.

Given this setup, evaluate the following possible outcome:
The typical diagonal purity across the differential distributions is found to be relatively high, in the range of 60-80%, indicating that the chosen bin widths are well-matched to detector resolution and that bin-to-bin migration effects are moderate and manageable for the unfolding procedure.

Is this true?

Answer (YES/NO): YES